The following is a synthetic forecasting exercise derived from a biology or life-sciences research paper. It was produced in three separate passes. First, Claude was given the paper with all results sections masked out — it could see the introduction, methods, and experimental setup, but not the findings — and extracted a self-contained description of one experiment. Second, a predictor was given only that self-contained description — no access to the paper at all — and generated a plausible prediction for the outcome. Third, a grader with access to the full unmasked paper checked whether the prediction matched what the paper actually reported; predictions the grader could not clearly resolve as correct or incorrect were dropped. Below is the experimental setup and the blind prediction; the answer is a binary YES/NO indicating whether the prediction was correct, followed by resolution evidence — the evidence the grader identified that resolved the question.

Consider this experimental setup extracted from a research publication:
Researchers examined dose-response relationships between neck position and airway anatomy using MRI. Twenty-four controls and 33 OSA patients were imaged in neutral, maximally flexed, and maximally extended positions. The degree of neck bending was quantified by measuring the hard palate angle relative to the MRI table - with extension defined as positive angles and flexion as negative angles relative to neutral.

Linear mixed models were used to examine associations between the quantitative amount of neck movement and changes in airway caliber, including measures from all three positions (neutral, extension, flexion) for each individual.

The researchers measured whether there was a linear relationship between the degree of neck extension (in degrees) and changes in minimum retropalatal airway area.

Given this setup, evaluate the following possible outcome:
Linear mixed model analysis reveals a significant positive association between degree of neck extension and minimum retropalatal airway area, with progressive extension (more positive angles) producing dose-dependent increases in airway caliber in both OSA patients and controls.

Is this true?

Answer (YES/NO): YES